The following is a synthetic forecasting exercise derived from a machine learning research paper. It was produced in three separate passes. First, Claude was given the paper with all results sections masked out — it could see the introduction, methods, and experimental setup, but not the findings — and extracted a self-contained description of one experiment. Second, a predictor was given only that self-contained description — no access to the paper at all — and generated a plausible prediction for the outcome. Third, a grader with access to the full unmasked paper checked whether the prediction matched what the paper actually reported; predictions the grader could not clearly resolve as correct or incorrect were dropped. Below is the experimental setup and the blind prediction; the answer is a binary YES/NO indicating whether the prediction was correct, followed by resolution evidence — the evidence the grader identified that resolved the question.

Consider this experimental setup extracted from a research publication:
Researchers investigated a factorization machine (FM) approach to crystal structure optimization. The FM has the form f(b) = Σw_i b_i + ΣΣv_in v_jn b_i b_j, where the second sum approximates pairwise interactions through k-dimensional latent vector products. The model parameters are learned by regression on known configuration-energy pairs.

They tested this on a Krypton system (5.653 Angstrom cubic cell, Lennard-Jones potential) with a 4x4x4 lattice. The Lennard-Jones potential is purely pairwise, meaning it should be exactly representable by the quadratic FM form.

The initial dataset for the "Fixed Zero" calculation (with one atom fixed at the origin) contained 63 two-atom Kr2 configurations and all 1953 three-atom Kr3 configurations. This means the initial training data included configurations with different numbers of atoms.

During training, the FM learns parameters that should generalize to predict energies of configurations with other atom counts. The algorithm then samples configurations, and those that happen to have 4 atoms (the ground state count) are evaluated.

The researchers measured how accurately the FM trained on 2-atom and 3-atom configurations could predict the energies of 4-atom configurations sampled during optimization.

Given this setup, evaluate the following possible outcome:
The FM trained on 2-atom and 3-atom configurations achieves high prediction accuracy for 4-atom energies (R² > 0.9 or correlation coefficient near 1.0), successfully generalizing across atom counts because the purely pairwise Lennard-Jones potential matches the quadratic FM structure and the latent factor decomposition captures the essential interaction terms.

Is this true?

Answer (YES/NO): YES